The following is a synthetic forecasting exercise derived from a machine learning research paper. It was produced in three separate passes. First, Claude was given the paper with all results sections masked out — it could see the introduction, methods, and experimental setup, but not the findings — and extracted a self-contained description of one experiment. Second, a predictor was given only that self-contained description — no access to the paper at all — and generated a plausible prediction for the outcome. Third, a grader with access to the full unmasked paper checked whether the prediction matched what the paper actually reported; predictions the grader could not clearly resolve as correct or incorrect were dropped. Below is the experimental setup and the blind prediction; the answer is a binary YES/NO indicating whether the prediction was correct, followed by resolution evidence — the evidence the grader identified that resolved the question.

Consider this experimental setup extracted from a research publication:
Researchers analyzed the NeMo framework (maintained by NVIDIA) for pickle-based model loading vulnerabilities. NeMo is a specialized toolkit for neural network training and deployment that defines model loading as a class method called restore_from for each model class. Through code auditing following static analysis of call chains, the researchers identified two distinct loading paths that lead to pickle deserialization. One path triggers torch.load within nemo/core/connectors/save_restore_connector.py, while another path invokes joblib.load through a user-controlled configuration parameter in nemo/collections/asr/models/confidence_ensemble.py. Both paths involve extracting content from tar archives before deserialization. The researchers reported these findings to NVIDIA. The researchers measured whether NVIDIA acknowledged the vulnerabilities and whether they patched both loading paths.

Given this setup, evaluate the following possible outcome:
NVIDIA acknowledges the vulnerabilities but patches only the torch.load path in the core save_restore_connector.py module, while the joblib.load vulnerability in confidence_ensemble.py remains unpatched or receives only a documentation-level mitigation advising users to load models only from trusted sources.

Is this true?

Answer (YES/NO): NO